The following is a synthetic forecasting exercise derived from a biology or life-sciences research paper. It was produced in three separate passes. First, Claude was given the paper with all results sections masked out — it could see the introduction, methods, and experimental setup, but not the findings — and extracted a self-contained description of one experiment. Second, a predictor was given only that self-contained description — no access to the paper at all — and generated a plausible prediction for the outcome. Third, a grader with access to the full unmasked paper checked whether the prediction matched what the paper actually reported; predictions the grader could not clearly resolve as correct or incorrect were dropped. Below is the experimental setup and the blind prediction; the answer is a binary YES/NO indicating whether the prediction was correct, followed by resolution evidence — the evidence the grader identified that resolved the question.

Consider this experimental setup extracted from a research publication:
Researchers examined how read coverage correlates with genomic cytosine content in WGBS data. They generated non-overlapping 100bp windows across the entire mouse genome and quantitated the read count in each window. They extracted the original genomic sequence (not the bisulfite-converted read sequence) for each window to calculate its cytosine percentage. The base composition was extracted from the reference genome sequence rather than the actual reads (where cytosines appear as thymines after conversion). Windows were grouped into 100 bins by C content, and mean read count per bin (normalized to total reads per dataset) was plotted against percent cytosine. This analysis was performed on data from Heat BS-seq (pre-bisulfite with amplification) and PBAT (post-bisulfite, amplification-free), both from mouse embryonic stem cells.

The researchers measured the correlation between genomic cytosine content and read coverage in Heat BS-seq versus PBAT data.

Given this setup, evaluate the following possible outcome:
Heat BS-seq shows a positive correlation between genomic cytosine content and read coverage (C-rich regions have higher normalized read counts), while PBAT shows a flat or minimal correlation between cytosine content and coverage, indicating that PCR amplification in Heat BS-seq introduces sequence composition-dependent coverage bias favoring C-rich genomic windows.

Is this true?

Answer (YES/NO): NO